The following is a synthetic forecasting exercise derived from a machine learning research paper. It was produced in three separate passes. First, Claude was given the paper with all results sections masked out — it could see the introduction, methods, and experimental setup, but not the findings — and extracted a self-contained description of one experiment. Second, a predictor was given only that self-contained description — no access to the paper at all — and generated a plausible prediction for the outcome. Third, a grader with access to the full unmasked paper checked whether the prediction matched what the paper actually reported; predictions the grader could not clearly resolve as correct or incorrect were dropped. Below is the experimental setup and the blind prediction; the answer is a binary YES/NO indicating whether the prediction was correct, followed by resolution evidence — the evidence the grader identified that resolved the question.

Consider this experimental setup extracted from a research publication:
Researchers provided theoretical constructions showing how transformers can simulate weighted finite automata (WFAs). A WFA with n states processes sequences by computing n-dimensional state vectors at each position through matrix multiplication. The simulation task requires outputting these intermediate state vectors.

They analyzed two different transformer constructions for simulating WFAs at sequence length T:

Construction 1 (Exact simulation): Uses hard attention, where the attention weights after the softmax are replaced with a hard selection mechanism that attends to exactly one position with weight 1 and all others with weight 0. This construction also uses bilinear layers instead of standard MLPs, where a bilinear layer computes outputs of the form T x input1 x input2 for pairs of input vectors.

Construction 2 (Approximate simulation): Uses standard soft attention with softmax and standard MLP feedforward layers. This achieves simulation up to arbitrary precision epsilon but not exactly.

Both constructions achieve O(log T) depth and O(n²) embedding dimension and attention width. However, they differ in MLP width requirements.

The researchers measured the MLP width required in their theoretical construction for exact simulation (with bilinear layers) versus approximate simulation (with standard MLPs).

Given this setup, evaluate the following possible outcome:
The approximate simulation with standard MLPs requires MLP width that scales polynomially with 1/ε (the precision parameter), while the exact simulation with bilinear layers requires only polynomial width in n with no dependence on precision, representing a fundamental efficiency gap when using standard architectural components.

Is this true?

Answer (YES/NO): NO